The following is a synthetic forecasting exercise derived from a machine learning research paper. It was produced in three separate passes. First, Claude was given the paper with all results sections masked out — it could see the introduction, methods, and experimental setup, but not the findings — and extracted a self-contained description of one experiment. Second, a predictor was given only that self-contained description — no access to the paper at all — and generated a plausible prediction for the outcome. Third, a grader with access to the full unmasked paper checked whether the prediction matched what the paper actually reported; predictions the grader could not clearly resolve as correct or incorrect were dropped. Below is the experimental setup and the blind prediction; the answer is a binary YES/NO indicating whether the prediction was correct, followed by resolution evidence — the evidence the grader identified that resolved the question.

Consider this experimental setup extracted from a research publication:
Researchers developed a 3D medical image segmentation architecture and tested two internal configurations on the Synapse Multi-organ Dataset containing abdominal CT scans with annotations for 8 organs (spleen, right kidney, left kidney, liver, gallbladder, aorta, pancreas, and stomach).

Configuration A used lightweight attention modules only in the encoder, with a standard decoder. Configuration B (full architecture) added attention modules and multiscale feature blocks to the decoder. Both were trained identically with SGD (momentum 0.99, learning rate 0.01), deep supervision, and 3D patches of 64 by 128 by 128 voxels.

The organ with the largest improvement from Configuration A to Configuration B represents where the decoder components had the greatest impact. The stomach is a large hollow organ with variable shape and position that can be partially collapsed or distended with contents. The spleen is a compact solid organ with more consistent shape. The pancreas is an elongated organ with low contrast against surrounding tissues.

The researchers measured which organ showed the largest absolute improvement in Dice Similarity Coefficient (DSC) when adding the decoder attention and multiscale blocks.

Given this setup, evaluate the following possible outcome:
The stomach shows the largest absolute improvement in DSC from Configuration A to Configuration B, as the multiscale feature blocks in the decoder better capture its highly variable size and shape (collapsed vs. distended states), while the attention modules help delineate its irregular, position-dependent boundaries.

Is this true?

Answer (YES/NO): YES